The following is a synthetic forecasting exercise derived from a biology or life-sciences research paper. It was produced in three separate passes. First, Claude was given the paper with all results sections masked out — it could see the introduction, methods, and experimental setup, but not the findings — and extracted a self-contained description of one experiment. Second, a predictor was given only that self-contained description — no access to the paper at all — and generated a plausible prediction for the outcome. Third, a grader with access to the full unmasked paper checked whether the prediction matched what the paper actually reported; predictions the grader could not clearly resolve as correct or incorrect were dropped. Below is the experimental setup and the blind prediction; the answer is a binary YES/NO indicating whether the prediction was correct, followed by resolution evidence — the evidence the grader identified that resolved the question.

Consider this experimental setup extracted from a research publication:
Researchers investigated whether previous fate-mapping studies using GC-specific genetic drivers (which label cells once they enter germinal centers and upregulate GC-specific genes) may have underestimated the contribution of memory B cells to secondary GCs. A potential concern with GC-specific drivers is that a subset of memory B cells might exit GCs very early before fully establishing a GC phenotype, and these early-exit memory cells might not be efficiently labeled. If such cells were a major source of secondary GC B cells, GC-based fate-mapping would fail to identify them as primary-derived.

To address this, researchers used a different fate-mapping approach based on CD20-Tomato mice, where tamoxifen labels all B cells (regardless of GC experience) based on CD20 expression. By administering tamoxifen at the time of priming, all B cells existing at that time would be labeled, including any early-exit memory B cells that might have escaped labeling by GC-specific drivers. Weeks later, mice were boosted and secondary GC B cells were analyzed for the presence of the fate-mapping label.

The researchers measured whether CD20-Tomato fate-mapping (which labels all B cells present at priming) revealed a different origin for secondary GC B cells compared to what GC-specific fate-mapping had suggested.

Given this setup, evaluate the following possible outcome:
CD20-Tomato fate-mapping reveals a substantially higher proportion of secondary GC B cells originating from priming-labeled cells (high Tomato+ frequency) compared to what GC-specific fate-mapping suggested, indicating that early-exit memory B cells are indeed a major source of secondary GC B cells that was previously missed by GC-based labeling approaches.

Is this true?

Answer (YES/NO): NO